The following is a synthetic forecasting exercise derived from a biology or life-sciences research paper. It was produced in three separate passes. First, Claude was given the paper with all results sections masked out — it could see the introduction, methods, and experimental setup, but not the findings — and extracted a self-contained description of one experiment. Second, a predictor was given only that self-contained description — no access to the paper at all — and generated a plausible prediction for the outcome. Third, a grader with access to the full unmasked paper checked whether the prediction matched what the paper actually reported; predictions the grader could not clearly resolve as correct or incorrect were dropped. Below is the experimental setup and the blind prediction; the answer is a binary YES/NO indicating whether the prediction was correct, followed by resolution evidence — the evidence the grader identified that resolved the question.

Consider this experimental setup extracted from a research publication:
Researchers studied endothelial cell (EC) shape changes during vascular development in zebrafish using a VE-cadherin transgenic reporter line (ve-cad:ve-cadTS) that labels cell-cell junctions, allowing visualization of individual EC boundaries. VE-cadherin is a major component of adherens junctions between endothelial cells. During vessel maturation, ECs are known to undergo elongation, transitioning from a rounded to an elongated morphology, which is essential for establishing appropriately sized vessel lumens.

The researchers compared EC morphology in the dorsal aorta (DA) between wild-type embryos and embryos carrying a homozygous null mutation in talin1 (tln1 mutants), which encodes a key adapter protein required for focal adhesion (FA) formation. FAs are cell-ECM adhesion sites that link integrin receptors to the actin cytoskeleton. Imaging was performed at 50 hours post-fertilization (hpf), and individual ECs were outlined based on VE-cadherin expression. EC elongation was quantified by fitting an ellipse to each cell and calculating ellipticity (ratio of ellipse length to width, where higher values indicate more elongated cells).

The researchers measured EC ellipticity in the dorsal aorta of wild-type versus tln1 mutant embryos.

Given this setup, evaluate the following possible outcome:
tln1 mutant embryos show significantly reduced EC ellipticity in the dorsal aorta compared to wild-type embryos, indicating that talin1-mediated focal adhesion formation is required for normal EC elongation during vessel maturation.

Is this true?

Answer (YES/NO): YES